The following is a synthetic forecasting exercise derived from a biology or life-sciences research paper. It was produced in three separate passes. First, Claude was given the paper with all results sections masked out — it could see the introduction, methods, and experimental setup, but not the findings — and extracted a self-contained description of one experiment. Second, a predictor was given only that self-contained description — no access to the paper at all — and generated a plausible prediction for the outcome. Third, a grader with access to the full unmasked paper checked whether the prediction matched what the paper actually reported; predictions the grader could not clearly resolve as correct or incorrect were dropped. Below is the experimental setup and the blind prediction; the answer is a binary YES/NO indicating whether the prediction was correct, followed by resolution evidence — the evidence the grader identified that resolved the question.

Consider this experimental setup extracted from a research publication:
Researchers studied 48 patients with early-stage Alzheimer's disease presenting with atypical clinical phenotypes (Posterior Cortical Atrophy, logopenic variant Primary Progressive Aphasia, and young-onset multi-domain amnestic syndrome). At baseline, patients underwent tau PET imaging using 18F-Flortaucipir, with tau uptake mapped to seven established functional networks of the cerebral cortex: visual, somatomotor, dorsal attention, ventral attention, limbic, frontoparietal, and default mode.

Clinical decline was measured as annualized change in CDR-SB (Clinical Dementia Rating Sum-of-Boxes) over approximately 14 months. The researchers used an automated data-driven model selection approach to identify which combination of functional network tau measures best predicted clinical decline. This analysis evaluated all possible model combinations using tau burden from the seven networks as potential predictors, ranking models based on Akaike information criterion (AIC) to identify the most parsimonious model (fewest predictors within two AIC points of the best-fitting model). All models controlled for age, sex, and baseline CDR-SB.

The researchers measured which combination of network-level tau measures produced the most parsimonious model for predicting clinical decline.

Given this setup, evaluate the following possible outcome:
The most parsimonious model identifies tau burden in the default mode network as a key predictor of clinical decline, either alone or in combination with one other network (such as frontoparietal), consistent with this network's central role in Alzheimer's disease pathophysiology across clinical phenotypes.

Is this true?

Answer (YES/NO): YES